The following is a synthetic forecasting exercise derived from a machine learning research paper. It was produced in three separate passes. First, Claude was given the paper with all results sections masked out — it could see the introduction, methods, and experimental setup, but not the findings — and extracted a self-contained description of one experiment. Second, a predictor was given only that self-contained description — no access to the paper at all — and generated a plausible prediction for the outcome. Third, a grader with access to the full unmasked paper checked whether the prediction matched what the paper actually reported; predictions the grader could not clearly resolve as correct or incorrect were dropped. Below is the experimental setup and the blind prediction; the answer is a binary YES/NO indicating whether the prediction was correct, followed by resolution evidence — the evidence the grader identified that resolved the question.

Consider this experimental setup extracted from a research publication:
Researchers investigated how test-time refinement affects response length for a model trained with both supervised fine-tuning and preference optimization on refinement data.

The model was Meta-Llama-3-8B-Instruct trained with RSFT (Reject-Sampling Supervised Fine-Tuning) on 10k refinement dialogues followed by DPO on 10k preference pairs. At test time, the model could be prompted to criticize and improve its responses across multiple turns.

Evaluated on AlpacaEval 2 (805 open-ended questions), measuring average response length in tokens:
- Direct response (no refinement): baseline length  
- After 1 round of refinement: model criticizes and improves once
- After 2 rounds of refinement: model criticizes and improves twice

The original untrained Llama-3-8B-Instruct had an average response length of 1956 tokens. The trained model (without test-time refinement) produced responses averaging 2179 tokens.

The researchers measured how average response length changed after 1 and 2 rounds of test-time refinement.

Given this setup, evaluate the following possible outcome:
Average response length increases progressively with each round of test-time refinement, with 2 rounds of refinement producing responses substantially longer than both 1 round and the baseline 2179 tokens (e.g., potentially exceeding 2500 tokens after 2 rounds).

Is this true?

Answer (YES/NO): YES